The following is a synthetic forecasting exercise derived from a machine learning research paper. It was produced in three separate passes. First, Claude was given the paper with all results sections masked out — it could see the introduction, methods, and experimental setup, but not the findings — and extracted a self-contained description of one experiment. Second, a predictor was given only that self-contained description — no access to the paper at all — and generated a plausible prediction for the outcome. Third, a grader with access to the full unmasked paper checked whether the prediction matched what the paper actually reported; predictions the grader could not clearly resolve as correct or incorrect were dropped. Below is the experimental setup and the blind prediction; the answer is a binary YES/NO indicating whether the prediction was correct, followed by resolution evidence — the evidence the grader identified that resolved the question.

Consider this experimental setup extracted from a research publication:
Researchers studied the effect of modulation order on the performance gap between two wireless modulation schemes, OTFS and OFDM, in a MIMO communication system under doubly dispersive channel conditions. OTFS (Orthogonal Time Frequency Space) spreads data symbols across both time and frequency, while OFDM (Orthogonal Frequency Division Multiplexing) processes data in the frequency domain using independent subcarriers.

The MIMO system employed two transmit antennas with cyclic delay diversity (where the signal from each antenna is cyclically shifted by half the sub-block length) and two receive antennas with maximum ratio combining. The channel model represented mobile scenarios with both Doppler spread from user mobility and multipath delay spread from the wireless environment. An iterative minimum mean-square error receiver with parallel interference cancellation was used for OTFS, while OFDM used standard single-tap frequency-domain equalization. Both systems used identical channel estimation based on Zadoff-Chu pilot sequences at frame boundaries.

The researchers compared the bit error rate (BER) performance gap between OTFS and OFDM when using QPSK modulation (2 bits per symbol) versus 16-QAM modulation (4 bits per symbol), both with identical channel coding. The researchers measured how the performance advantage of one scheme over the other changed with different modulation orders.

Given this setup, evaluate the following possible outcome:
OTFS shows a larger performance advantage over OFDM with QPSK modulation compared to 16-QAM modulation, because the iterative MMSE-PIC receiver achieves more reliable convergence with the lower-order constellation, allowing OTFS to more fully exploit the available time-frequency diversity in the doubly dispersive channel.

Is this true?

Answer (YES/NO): NO